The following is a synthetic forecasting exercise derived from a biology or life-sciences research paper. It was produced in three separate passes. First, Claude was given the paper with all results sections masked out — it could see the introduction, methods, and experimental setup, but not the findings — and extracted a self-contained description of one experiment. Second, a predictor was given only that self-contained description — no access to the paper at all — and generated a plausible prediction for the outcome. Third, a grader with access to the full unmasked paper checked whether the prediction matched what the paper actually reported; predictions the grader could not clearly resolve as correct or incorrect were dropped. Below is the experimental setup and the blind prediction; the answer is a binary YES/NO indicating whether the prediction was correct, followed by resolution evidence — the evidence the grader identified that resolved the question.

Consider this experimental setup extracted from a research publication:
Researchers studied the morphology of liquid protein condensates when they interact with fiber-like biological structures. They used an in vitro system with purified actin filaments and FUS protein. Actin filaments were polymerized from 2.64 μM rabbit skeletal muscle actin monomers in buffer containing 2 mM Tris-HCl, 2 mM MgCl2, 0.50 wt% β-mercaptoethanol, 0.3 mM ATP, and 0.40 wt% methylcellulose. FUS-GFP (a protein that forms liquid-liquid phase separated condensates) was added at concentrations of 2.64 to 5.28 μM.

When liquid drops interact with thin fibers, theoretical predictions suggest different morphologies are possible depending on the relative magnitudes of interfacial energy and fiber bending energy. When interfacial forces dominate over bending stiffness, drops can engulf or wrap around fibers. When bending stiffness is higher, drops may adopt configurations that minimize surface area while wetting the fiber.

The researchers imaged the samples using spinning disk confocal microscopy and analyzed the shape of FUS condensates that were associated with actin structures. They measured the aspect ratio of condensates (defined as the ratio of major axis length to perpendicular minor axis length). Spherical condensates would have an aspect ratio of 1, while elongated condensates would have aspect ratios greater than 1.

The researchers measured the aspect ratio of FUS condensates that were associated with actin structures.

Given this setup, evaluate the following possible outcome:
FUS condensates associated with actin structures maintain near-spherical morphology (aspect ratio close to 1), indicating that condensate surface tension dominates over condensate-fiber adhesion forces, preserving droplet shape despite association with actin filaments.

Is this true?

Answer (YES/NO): NO